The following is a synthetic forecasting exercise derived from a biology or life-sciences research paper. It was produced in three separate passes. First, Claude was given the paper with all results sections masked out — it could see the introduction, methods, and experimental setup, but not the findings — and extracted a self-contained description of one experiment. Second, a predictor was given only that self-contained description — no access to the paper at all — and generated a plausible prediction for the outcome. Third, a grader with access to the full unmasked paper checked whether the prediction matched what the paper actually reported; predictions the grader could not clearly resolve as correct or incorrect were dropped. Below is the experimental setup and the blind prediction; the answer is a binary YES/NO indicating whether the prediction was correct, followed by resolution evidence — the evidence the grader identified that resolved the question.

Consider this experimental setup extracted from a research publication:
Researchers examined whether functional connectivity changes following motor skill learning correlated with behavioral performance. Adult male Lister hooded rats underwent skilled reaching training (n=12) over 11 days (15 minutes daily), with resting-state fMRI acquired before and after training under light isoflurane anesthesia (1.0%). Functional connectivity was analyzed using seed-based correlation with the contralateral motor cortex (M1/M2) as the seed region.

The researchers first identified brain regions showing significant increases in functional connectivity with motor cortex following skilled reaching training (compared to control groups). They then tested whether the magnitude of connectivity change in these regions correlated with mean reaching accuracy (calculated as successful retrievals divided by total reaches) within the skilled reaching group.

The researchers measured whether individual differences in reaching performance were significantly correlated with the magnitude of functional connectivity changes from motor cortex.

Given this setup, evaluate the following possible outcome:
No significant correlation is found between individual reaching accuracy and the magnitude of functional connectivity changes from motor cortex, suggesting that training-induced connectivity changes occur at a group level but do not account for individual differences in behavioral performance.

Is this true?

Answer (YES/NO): NO